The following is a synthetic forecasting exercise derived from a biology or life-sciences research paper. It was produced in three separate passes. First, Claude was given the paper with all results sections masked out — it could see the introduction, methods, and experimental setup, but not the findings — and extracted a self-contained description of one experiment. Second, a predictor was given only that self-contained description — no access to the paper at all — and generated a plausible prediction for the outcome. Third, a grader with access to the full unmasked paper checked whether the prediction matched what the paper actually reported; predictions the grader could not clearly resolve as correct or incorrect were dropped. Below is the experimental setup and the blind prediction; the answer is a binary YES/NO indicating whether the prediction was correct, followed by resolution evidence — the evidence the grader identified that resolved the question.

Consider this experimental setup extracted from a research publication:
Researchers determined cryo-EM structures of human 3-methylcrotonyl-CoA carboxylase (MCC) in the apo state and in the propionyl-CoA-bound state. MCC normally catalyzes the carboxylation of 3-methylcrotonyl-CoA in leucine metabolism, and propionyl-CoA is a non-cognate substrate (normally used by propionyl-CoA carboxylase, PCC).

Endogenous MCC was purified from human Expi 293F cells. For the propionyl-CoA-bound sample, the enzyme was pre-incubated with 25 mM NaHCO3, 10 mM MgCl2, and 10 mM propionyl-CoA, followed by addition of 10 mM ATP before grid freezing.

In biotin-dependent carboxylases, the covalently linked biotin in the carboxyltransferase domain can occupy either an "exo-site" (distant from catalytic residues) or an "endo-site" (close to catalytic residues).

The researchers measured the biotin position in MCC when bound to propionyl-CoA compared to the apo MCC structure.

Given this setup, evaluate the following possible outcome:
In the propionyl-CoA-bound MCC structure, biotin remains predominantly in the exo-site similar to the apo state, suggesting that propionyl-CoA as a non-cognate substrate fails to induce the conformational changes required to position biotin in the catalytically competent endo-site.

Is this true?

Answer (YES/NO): YES